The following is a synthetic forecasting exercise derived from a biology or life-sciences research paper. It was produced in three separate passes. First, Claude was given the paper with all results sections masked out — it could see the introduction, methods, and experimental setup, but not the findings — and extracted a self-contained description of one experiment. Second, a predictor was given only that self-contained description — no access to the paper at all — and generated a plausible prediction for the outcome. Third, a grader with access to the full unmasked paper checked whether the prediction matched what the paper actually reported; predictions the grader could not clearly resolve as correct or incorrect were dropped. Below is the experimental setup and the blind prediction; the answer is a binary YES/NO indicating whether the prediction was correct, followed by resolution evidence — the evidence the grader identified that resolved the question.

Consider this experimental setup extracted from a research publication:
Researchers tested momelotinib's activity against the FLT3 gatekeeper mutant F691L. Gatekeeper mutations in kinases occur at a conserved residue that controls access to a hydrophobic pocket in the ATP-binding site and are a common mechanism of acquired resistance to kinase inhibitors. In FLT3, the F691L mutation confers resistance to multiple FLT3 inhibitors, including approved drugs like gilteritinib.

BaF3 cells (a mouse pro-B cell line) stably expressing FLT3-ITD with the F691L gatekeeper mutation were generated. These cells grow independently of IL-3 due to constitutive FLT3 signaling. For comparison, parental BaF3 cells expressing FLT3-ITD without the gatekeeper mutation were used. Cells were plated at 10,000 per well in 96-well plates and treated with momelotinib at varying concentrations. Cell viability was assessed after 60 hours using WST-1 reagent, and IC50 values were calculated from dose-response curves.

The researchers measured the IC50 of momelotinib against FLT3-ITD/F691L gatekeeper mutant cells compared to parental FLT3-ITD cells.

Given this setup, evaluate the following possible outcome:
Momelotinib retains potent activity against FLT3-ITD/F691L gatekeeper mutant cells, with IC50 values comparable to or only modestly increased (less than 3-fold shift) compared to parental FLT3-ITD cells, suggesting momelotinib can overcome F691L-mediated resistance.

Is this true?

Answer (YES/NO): NO